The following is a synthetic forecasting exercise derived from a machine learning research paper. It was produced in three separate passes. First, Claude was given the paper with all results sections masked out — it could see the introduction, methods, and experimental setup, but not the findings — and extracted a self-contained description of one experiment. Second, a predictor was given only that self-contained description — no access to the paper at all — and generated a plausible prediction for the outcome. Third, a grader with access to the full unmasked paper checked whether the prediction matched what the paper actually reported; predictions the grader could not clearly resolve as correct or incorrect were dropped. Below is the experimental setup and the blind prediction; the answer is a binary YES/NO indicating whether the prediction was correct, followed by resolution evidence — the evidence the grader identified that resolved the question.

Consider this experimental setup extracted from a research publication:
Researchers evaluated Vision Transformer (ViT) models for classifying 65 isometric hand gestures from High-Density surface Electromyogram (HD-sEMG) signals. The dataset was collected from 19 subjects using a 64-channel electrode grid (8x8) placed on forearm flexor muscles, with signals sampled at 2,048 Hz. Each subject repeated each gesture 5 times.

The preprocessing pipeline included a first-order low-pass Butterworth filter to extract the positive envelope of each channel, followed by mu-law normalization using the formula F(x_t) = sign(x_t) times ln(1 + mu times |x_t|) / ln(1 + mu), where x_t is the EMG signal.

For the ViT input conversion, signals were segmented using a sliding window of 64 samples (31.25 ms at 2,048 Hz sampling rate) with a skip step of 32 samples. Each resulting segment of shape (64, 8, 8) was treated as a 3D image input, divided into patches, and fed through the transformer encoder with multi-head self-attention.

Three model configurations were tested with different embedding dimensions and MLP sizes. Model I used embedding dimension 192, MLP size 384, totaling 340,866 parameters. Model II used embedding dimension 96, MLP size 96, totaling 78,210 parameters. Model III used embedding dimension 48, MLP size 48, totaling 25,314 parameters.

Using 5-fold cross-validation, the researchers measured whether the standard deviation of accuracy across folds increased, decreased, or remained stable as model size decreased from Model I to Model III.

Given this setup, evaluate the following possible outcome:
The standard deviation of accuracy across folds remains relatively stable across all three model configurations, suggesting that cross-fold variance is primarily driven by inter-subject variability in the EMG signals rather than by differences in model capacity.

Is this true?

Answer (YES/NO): YES